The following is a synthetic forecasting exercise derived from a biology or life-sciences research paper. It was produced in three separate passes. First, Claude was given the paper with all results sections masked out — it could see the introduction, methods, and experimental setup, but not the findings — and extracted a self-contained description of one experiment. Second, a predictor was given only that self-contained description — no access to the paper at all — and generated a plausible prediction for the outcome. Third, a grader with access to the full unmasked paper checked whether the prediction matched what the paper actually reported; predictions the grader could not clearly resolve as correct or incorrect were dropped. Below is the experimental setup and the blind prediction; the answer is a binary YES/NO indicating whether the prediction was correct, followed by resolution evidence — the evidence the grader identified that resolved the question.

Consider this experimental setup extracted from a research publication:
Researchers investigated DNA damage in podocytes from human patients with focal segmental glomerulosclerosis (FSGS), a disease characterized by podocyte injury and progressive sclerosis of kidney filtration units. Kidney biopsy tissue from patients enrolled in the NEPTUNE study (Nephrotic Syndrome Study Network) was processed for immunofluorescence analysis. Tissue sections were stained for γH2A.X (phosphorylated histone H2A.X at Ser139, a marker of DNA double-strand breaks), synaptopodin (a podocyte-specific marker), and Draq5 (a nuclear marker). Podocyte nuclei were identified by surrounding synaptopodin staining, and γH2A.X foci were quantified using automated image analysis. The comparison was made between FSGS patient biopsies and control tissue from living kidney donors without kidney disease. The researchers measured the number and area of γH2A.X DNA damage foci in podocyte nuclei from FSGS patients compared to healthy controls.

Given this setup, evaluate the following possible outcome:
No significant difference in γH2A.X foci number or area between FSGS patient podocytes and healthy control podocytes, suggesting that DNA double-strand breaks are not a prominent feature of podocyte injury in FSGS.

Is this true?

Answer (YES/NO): NO